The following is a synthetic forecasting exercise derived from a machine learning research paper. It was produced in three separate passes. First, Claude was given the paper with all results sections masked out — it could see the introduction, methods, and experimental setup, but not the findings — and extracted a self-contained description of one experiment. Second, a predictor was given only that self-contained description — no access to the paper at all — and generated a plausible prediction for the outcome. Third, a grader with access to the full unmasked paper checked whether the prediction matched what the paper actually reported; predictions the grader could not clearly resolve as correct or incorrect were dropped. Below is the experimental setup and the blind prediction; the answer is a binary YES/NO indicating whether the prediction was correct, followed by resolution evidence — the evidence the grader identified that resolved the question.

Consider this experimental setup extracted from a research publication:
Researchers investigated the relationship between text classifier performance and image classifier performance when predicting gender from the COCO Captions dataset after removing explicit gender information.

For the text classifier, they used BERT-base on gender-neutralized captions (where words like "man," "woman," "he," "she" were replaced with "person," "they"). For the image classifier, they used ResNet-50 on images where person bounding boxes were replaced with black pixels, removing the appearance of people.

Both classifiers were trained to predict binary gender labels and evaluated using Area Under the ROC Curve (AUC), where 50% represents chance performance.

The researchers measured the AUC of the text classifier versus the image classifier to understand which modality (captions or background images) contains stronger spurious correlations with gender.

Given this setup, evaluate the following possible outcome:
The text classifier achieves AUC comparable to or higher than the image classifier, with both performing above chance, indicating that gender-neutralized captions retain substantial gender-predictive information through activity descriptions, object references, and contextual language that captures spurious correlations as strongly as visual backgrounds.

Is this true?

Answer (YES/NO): YES